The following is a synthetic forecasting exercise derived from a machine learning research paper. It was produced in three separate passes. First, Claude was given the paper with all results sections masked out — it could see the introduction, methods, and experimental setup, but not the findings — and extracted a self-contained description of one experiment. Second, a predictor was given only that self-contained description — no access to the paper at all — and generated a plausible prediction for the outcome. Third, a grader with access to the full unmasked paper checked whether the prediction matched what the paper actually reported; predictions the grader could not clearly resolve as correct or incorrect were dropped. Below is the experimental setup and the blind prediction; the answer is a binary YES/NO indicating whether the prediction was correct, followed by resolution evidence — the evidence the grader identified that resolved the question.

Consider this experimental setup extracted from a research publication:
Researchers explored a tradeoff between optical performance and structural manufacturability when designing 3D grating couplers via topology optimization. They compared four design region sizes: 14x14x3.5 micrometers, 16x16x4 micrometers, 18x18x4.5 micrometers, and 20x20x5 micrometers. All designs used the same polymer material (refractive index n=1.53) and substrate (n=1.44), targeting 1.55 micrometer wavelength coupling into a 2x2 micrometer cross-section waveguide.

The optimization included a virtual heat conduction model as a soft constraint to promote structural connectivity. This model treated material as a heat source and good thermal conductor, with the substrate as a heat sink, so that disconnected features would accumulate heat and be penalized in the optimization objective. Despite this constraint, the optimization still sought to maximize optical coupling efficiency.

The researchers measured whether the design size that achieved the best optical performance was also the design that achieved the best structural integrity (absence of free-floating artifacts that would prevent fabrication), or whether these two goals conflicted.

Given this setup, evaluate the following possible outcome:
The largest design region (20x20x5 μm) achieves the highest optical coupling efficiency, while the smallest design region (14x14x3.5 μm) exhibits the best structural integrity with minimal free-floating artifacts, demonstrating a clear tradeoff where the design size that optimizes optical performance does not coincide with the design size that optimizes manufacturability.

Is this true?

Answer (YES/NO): NO